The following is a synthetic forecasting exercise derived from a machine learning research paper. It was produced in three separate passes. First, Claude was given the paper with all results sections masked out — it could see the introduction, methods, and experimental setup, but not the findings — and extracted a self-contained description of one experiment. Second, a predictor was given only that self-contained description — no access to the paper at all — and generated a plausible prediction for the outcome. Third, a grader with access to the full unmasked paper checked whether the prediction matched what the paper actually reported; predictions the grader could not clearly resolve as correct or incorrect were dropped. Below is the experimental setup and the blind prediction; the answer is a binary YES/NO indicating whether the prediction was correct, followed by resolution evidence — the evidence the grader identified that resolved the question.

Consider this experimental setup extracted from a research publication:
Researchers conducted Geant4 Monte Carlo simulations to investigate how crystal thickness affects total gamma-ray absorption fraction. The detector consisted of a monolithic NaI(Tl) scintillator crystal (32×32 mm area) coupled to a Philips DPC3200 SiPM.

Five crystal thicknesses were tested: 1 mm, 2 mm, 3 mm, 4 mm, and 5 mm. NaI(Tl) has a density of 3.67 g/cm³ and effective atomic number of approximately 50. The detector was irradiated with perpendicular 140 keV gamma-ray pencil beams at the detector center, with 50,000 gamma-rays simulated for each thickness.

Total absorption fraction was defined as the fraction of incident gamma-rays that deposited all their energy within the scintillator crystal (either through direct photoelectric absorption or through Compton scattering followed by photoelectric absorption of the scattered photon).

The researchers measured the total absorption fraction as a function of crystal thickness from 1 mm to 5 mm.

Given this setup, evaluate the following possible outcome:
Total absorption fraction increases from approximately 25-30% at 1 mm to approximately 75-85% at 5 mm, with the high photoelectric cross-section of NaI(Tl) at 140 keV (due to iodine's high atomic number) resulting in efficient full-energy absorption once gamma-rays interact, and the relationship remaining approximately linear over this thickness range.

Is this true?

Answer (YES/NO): NO